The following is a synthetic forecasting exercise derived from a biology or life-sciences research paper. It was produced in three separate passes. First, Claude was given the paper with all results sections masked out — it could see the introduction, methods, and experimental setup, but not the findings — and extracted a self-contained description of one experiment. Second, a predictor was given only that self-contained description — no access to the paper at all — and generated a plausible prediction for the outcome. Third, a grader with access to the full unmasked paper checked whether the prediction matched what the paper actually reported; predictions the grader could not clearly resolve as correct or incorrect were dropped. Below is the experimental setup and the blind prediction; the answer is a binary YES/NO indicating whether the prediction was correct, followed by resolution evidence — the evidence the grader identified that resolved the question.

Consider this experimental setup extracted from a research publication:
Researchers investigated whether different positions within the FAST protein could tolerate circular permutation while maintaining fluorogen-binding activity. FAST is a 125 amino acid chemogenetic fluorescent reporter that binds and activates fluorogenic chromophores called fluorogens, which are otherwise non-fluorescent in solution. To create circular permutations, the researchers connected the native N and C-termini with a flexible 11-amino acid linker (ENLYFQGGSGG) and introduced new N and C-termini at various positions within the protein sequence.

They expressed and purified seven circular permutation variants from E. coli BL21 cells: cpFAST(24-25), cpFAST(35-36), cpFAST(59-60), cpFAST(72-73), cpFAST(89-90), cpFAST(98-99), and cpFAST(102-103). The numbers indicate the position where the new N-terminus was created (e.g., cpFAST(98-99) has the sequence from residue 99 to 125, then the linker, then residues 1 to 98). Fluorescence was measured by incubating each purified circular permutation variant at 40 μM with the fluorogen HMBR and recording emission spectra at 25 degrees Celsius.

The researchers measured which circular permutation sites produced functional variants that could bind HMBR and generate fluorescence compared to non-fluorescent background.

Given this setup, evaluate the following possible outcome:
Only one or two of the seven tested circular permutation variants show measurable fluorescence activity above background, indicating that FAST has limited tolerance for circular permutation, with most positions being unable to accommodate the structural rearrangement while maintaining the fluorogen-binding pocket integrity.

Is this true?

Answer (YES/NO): YES